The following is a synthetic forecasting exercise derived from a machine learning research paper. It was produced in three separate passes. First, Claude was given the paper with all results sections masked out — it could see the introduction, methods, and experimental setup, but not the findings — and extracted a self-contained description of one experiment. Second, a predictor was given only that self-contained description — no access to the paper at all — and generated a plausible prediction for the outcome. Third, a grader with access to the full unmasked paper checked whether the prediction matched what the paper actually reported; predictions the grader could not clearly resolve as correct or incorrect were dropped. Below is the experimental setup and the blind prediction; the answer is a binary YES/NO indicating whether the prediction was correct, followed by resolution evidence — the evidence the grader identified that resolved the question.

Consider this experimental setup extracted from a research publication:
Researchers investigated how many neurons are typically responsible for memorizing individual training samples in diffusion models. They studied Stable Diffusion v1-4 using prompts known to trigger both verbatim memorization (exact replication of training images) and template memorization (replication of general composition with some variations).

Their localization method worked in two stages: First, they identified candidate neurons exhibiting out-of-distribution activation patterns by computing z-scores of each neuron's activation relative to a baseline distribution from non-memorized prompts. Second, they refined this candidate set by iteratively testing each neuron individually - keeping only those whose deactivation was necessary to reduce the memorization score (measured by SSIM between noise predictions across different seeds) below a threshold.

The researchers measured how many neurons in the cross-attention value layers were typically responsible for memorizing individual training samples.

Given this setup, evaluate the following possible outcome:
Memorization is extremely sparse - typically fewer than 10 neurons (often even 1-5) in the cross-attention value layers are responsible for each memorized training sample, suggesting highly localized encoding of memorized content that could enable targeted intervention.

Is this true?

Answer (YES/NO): NO